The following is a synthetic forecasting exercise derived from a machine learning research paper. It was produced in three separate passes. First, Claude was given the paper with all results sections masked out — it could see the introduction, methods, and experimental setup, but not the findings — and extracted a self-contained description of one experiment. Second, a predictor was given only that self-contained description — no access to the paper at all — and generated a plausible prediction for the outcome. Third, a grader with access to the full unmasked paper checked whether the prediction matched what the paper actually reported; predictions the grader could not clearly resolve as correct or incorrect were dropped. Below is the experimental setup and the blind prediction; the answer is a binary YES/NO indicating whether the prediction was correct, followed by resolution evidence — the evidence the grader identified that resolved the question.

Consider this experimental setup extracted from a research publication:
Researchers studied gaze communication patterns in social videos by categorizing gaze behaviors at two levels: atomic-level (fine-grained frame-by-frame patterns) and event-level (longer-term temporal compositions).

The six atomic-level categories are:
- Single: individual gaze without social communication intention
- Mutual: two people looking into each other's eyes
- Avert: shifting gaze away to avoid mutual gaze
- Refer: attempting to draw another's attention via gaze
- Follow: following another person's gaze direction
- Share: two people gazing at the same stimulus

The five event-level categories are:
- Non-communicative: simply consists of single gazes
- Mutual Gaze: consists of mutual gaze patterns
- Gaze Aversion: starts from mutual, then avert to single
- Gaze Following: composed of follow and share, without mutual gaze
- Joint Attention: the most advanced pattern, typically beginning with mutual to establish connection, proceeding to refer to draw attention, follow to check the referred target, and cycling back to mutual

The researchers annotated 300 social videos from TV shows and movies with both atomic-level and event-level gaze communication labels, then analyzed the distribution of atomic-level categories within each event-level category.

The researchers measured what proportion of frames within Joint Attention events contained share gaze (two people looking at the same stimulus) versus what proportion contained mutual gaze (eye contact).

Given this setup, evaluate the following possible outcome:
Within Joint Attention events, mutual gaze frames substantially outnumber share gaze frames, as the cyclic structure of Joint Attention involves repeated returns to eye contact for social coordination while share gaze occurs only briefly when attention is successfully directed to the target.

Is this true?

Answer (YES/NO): NO